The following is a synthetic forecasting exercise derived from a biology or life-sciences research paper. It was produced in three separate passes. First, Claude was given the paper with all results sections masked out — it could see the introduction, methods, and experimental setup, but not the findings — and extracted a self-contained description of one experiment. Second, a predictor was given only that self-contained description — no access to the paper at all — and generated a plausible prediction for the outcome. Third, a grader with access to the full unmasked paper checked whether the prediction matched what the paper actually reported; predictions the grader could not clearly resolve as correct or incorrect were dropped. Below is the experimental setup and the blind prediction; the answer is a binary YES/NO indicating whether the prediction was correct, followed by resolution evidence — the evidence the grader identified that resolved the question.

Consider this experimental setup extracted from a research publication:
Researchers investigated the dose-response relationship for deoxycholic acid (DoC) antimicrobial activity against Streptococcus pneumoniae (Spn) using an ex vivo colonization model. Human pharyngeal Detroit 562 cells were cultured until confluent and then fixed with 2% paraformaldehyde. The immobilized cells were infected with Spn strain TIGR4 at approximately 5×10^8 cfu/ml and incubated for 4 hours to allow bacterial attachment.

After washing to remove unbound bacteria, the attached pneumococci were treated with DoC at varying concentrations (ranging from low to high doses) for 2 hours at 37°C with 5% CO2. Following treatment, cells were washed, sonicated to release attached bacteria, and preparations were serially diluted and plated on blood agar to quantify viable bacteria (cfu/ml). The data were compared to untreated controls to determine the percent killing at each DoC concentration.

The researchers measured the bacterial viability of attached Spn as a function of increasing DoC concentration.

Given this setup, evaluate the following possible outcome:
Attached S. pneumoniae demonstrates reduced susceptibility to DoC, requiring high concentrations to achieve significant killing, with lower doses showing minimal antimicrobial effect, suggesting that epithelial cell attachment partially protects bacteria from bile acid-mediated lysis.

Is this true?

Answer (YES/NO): NO